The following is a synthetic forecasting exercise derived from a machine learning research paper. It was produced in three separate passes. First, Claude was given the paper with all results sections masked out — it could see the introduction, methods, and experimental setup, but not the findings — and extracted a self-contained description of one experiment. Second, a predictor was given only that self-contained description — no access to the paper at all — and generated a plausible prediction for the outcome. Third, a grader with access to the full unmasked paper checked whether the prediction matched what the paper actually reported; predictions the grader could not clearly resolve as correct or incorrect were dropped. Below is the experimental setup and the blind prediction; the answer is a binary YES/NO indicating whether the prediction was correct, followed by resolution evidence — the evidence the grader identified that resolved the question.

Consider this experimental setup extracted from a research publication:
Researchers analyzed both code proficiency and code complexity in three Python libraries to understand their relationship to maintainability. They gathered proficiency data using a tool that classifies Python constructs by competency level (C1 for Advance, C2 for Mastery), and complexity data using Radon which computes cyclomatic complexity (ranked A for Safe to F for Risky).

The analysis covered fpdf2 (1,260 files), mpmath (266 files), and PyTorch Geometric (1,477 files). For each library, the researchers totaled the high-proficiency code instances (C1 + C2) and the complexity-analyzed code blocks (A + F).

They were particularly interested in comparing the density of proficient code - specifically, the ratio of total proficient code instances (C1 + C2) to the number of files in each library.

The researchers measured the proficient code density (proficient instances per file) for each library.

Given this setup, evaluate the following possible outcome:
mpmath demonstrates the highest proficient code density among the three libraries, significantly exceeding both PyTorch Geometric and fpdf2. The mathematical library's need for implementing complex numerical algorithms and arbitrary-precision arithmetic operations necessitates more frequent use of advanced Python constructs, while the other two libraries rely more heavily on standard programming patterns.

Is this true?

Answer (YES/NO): NO